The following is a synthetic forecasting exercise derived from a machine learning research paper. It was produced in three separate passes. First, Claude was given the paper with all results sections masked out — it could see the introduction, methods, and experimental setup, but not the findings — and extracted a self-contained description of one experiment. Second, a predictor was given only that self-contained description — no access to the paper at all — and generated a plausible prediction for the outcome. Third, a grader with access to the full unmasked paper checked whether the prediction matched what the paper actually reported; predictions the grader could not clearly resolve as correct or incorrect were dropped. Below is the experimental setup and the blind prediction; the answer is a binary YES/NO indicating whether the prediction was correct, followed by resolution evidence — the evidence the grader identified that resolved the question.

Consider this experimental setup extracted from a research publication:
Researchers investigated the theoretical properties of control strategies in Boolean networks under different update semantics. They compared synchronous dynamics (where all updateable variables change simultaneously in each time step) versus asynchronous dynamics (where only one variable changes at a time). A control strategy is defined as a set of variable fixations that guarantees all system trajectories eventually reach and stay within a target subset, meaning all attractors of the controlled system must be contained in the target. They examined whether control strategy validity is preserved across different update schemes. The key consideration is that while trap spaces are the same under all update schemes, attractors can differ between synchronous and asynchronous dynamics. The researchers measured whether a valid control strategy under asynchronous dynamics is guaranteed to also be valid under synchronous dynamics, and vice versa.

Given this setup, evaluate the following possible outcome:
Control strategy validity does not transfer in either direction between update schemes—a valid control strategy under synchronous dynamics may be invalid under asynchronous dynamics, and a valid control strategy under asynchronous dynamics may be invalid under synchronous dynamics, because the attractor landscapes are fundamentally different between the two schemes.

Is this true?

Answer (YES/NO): NO